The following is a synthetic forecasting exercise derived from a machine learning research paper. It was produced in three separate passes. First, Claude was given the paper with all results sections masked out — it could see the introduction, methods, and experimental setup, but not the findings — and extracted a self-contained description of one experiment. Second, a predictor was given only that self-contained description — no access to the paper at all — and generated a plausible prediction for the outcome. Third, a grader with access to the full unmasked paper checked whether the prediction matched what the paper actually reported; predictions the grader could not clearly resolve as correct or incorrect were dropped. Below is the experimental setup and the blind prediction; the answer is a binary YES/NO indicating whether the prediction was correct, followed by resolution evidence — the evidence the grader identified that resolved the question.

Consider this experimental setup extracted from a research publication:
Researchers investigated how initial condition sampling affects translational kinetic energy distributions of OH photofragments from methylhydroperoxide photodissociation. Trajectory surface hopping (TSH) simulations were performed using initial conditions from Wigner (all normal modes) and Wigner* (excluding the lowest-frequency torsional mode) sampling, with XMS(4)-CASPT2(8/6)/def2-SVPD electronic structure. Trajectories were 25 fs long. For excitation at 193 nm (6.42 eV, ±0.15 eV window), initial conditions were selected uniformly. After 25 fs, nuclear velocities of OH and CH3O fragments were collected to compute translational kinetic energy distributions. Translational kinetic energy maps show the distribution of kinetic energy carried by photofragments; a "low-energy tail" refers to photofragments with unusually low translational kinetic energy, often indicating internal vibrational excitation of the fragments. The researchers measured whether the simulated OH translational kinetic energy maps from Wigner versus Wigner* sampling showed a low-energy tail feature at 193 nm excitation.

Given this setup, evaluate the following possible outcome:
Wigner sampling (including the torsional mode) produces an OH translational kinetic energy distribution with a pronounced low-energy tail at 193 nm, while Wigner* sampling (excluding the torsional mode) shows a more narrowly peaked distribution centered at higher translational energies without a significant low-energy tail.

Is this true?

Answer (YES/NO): NO